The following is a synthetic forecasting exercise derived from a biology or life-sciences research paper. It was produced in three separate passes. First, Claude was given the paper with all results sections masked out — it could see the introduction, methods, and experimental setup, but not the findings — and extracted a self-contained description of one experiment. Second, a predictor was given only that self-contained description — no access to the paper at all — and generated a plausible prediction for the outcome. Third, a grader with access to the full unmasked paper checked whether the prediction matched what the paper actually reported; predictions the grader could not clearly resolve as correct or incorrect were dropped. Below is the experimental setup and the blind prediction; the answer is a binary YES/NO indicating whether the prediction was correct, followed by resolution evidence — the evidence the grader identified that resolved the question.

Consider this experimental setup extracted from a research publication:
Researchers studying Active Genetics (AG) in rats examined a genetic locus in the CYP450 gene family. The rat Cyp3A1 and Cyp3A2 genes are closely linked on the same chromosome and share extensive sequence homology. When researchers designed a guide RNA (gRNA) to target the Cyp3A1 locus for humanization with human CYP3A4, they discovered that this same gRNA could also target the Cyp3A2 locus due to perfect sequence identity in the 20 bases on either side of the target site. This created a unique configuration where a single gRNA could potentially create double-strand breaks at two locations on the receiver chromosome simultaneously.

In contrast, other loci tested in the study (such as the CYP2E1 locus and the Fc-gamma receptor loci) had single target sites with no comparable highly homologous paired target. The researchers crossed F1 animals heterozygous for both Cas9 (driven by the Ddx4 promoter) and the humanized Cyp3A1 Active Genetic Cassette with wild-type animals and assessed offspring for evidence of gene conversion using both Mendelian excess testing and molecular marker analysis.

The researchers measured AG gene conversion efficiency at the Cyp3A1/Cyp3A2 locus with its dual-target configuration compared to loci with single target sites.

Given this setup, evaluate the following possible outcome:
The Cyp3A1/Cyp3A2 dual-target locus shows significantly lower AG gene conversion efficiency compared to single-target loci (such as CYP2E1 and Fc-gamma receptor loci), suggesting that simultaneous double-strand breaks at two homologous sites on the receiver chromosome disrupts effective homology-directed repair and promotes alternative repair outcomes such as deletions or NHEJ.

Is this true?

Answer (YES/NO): NO